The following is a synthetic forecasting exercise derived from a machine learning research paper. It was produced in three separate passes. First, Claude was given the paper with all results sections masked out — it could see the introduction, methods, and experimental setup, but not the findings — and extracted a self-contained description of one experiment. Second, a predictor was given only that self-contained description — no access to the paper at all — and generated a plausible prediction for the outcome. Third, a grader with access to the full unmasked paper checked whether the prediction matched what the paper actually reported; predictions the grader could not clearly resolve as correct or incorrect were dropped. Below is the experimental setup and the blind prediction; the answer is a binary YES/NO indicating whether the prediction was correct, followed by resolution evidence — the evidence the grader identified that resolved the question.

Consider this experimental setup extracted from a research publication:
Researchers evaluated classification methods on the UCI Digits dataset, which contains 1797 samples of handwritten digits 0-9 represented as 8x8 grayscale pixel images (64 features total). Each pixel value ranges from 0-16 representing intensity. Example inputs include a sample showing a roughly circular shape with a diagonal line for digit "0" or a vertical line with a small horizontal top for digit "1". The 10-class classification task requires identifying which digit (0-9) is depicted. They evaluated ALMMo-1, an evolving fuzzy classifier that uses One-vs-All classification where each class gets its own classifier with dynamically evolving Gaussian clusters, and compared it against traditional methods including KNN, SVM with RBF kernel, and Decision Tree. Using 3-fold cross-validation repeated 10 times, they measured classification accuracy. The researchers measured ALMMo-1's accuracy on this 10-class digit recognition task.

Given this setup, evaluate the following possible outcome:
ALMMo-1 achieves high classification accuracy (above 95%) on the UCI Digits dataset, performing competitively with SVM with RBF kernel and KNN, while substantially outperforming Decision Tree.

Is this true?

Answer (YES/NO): NO